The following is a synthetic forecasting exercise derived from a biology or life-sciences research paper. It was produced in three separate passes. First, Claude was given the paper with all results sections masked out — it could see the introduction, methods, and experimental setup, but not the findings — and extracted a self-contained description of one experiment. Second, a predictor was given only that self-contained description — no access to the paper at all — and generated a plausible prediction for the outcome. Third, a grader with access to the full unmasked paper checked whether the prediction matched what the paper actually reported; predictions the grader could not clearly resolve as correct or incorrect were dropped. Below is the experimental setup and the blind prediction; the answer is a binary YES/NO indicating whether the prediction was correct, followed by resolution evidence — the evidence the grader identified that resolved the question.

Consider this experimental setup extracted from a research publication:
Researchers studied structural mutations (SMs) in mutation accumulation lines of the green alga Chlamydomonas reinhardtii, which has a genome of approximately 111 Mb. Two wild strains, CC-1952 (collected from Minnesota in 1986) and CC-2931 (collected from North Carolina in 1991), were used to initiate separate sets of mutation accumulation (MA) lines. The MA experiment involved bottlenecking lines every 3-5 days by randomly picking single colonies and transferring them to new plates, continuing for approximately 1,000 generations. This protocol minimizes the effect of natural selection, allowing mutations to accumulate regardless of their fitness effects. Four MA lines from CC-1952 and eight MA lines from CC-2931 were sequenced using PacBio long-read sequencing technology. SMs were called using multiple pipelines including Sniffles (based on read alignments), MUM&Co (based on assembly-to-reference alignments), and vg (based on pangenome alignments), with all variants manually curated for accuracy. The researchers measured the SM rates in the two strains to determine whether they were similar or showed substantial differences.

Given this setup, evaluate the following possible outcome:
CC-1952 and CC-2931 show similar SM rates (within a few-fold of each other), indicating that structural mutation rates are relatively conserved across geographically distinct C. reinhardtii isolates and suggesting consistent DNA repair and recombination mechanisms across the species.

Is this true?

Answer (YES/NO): NO